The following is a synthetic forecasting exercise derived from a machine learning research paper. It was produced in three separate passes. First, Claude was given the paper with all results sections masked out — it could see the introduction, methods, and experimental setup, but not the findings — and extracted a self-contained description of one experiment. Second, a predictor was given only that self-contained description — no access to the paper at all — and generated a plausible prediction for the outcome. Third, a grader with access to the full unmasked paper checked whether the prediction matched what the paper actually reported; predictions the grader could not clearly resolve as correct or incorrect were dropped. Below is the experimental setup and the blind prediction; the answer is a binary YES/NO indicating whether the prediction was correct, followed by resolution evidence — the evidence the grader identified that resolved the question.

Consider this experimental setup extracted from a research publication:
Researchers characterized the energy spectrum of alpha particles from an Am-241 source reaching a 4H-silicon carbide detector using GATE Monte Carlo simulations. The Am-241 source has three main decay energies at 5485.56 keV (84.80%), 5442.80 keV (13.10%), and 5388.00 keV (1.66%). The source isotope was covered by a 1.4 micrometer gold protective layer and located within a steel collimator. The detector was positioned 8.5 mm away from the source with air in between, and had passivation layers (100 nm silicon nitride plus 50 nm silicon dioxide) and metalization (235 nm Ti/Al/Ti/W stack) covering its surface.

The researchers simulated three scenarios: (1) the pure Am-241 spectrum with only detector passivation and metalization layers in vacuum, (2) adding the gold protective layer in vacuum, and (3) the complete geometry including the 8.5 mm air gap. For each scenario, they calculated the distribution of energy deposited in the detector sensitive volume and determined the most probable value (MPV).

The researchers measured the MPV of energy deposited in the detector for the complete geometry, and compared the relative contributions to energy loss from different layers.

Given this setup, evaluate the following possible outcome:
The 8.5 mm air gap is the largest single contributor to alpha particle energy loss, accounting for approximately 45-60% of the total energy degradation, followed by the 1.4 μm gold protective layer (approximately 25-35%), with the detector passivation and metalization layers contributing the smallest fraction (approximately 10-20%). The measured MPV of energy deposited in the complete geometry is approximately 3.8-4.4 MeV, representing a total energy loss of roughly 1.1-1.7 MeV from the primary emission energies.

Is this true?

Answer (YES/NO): NO